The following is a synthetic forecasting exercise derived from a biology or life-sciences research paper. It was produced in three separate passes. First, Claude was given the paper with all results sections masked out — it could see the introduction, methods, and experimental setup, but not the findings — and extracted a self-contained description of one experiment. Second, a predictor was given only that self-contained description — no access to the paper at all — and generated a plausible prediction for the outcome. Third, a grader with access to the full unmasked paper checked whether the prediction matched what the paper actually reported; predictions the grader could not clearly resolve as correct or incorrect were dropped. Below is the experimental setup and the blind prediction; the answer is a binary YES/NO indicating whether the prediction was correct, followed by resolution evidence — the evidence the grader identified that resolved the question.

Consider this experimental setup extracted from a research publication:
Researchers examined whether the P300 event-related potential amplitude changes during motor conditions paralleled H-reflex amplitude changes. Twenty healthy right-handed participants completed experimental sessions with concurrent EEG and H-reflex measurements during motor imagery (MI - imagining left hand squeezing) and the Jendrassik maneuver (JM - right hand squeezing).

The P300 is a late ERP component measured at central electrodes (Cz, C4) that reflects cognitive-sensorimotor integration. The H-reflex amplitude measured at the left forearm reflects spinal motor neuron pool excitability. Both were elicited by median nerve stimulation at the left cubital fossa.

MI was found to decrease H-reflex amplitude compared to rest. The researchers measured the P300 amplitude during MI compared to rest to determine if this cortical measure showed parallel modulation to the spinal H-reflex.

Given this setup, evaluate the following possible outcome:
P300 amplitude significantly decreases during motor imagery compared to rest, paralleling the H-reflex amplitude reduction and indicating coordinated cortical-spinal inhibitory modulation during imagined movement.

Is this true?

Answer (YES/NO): YES